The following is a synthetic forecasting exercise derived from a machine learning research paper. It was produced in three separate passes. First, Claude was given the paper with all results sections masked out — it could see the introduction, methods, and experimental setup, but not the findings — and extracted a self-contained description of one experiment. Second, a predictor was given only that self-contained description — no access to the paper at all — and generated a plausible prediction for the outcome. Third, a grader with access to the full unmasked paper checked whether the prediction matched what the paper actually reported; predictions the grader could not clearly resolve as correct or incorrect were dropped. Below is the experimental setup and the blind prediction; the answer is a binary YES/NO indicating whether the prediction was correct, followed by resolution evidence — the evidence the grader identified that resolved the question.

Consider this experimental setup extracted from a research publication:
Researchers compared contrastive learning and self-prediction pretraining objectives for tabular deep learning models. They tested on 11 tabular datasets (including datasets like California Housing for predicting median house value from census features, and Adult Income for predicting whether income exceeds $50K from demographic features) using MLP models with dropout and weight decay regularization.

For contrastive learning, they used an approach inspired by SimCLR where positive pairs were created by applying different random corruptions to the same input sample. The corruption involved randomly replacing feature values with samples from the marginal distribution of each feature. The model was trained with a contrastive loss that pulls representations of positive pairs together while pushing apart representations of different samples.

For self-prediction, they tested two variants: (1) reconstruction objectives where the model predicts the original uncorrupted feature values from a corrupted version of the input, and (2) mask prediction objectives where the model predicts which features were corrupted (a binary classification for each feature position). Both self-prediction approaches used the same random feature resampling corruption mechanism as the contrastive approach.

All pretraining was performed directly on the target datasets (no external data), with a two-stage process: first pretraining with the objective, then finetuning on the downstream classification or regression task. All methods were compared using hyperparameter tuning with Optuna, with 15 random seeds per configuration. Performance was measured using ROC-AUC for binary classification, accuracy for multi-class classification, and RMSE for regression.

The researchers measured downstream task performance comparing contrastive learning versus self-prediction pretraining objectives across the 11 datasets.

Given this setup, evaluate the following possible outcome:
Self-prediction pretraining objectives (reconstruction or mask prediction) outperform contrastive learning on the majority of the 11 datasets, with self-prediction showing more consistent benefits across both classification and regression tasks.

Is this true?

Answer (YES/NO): YES